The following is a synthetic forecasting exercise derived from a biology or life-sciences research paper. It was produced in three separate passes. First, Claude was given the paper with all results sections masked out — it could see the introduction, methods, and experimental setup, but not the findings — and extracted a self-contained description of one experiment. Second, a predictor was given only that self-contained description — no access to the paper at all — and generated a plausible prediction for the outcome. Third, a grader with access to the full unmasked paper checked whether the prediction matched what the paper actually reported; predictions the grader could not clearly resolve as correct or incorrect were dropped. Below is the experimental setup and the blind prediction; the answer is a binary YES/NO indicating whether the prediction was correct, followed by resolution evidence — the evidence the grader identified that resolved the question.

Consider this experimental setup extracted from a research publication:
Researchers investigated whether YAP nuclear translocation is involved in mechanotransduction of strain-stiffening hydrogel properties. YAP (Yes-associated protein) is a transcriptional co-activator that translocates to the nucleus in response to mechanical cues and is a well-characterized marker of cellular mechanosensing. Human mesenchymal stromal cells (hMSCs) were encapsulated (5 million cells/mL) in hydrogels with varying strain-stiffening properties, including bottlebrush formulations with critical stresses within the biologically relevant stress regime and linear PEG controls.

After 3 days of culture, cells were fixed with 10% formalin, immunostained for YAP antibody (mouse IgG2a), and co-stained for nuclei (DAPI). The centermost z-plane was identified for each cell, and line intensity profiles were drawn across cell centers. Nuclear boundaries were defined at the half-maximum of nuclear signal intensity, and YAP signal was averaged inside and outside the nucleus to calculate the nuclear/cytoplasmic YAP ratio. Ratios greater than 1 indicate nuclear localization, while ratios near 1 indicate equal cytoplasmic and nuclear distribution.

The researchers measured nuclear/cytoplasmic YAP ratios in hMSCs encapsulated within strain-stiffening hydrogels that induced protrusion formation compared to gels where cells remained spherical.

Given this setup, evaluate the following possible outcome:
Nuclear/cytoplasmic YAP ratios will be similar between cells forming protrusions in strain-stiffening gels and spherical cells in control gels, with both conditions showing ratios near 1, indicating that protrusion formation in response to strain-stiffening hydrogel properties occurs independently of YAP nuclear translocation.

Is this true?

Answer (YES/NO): YES